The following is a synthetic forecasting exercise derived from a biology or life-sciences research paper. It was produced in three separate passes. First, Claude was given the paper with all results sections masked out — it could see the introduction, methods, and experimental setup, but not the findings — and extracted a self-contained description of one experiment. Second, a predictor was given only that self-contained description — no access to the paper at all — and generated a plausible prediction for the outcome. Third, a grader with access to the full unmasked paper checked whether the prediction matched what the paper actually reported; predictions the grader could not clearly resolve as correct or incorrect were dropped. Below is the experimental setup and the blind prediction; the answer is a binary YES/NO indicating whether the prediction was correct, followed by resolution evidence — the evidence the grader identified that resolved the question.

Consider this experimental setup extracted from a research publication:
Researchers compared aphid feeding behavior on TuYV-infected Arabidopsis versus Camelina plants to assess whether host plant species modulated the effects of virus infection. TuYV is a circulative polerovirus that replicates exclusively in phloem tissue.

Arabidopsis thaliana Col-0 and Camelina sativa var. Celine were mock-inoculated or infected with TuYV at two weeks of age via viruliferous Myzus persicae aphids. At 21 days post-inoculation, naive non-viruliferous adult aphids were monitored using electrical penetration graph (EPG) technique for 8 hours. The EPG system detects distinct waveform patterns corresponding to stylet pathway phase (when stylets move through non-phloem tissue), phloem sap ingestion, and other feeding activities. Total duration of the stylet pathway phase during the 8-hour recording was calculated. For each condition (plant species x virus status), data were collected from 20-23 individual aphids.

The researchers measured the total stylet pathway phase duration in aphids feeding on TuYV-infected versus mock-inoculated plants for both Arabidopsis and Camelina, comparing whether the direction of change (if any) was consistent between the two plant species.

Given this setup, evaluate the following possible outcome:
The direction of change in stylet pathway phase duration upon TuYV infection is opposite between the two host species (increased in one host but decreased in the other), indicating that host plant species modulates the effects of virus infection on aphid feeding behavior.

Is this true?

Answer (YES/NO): NO